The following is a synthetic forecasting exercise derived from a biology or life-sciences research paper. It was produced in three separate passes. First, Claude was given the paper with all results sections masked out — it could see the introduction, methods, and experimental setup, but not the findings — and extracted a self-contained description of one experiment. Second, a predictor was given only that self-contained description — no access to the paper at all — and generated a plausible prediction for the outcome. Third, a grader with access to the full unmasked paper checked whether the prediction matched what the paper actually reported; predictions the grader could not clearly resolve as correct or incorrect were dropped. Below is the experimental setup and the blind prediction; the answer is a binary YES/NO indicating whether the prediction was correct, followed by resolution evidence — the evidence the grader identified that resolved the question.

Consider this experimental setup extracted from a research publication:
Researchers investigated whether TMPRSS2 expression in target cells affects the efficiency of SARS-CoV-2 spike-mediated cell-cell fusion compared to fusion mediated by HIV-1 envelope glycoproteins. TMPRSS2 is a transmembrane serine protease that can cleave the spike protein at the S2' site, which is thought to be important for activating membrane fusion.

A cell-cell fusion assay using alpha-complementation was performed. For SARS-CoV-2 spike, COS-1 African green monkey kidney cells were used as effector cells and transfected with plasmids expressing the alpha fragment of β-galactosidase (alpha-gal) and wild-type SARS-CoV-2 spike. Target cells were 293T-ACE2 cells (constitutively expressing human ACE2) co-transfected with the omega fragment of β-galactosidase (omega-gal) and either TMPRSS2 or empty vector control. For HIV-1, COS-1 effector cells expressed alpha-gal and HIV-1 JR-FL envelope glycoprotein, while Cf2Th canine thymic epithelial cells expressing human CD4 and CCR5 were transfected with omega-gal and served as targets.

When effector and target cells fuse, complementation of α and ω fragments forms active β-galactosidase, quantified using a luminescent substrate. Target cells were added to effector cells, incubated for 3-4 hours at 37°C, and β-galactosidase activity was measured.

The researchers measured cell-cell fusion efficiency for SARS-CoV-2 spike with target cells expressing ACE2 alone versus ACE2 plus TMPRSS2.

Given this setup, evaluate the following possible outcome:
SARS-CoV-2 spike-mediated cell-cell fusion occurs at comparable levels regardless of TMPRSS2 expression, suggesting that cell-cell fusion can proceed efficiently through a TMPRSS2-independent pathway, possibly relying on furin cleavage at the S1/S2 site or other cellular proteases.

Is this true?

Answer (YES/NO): NO